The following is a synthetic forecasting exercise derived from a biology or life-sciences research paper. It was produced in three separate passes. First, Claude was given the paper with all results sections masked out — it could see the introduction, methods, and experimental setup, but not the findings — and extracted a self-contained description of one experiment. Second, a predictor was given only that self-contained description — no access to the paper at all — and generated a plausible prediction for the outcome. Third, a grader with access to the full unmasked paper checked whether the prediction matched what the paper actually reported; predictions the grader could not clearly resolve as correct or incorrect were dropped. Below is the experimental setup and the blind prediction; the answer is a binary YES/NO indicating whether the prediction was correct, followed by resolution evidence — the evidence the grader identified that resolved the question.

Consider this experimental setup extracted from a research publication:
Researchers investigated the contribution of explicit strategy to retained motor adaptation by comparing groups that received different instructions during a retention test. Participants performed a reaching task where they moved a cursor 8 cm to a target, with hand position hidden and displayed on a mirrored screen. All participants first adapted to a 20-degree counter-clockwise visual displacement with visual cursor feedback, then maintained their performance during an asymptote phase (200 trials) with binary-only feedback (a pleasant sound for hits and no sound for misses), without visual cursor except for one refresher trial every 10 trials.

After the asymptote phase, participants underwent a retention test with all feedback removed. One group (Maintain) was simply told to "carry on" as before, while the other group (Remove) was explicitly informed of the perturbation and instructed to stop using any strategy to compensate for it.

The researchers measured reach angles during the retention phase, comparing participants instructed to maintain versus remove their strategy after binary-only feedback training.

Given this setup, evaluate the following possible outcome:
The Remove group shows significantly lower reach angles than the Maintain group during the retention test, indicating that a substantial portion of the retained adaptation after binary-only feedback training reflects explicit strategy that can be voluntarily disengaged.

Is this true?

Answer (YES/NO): YES